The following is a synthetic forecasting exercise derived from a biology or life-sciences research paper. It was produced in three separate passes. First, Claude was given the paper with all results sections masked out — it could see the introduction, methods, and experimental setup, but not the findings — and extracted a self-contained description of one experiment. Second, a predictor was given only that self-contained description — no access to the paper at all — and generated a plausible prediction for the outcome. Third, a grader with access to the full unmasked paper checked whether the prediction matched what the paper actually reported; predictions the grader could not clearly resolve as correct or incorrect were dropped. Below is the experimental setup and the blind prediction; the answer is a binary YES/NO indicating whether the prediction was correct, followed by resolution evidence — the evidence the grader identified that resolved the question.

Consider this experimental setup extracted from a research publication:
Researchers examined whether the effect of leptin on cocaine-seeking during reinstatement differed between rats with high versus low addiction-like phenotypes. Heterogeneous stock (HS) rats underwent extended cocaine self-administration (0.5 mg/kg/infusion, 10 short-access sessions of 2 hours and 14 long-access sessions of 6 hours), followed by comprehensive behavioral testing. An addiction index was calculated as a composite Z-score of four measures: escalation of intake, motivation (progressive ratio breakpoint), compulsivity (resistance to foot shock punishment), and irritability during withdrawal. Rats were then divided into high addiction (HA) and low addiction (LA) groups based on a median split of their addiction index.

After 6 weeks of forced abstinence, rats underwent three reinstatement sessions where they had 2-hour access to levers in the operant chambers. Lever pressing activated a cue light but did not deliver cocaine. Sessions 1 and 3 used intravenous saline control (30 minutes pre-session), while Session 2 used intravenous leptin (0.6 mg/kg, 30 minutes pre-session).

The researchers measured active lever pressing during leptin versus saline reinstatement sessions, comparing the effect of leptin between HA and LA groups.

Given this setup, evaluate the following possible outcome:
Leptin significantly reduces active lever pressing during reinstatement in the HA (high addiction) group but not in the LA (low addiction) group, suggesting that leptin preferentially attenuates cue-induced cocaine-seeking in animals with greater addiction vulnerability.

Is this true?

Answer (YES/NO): YES